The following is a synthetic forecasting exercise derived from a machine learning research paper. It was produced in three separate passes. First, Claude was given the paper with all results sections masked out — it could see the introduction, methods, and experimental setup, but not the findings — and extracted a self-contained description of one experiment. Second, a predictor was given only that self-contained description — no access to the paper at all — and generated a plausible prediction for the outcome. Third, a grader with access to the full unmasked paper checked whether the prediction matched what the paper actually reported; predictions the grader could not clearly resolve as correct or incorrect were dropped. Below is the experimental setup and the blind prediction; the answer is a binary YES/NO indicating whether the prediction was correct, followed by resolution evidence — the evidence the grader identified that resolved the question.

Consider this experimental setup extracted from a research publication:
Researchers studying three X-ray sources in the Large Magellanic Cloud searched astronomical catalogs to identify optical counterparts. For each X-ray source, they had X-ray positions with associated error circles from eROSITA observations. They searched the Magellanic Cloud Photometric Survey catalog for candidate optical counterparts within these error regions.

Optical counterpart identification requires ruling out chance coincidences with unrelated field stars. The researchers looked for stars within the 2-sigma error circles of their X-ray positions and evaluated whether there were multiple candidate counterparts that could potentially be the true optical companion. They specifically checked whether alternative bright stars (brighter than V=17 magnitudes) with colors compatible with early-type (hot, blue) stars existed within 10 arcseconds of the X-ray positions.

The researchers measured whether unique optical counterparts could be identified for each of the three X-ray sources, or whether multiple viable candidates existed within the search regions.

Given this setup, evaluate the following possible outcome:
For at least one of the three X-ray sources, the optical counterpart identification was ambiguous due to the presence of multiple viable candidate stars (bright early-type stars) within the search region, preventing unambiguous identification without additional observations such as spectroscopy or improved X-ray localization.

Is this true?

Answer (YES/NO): NO